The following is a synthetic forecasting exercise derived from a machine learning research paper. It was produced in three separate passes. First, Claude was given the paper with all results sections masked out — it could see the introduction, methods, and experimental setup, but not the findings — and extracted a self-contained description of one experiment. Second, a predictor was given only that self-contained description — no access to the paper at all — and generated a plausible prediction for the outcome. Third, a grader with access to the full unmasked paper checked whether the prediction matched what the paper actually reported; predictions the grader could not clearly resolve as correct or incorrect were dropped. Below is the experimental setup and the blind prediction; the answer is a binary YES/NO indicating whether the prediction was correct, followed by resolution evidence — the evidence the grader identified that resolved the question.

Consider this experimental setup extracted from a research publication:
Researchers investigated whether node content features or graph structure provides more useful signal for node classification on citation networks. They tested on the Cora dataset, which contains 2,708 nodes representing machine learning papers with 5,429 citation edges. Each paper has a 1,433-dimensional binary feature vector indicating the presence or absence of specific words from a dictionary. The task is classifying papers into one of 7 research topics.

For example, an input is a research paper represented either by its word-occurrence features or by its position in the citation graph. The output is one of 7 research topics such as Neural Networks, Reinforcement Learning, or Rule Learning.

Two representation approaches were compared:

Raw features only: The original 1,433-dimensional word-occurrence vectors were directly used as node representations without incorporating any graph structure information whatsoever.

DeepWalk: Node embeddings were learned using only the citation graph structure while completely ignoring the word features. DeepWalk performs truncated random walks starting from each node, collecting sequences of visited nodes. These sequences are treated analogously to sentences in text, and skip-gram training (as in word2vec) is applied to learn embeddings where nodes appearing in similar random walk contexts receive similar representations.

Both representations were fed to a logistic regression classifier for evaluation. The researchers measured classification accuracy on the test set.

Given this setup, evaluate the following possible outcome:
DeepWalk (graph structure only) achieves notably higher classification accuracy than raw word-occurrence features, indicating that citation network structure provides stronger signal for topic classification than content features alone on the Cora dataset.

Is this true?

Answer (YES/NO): YES